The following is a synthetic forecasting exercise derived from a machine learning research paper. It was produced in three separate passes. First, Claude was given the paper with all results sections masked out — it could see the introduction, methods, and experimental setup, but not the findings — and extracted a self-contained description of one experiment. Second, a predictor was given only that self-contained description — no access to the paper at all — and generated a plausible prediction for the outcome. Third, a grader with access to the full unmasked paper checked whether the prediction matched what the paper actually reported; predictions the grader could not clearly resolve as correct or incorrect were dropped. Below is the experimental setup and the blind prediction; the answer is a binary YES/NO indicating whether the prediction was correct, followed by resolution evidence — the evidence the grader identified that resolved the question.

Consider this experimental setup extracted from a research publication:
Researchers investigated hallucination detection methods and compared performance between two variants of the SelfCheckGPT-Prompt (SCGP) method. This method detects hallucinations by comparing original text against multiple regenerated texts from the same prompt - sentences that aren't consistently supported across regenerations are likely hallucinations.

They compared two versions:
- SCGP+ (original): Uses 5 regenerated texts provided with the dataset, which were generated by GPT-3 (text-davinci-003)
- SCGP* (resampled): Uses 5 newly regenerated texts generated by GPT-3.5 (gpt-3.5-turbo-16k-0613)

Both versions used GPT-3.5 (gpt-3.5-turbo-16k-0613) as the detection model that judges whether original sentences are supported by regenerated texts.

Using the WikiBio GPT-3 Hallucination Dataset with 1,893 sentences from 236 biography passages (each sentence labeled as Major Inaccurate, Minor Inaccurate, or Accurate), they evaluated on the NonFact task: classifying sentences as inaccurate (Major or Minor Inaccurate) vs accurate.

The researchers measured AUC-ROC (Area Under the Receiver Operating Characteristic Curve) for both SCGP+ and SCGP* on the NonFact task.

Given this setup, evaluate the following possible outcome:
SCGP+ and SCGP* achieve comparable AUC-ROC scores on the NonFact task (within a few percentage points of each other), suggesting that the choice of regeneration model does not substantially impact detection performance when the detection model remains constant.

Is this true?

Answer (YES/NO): YES